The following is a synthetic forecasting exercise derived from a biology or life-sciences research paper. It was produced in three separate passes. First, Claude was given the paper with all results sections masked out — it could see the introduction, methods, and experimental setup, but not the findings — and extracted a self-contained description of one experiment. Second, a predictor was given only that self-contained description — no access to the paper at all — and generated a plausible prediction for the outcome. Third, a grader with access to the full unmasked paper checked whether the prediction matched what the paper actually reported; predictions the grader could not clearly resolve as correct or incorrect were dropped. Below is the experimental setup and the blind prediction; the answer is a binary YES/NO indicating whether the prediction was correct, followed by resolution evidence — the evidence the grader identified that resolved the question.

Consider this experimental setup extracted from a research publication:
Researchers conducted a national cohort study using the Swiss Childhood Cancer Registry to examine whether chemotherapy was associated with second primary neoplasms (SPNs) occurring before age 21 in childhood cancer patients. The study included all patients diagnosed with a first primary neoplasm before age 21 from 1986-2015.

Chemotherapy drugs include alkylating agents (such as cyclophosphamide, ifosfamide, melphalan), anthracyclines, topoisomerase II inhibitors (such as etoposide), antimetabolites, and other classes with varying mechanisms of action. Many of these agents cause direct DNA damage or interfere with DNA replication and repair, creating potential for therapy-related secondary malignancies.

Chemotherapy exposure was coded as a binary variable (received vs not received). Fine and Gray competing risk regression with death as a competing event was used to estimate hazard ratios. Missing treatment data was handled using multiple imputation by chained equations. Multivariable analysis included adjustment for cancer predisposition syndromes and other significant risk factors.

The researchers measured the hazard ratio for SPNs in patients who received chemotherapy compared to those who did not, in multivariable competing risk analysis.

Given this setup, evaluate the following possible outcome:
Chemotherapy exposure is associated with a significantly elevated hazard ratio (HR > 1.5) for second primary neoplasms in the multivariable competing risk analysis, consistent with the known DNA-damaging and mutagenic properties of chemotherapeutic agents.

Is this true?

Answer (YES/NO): YES